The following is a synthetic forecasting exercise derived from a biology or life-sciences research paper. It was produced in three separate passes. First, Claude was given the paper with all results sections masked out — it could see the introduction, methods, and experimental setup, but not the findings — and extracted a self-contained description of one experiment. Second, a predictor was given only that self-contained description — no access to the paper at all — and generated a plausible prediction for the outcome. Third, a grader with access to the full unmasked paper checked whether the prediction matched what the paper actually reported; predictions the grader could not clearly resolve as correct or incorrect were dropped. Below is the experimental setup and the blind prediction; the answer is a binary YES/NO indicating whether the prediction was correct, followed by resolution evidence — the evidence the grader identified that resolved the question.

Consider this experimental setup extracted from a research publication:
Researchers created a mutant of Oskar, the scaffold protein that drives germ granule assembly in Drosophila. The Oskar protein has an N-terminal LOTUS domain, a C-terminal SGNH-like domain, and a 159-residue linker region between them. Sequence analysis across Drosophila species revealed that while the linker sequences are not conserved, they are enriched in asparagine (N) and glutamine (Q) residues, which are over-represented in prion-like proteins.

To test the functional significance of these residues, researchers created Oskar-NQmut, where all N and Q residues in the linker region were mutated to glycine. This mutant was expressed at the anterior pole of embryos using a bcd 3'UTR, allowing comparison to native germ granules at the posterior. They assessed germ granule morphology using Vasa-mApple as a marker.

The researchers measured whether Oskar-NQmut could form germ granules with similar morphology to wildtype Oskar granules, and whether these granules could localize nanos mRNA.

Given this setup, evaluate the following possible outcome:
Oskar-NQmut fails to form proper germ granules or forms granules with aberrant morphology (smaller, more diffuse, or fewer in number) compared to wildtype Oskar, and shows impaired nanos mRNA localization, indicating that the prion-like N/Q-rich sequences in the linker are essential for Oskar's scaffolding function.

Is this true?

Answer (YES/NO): NO